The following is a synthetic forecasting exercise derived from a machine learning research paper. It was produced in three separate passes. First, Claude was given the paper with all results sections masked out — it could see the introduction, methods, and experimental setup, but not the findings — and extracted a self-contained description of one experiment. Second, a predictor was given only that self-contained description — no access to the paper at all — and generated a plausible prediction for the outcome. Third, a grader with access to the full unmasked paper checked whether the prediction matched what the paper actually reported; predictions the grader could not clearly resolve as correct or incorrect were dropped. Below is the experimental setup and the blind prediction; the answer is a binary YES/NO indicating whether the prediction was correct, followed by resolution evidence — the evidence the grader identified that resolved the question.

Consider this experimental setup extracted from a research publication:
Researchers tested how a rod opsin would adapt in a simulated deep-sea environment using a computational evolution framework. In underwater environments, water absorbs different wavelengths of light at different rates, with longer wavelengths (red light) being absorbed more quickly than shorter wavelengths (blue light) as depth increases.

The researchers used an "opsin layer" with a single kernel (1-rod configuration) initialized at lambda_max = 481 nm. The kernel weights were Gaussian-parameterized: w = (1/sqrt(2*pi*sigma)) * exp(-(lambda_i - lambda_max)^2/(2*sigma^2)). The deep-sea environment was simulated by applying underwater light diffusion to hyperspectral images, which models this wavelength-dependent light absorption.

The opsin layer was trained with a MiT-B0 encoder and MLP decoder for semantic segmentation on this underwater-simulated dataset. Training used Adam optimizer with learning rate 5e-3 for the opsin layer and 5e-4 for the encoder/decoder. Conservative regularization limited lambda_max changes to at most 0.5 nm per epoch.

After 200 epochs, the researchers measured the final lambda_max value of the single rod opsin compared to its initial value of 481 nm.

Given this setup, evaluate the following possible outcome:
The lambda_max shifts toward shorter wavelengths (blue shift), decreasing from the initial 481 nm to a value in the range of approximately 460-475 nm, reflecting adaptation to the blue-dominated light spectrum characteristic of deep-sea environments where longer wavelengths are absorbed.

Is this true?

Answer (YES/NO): NO